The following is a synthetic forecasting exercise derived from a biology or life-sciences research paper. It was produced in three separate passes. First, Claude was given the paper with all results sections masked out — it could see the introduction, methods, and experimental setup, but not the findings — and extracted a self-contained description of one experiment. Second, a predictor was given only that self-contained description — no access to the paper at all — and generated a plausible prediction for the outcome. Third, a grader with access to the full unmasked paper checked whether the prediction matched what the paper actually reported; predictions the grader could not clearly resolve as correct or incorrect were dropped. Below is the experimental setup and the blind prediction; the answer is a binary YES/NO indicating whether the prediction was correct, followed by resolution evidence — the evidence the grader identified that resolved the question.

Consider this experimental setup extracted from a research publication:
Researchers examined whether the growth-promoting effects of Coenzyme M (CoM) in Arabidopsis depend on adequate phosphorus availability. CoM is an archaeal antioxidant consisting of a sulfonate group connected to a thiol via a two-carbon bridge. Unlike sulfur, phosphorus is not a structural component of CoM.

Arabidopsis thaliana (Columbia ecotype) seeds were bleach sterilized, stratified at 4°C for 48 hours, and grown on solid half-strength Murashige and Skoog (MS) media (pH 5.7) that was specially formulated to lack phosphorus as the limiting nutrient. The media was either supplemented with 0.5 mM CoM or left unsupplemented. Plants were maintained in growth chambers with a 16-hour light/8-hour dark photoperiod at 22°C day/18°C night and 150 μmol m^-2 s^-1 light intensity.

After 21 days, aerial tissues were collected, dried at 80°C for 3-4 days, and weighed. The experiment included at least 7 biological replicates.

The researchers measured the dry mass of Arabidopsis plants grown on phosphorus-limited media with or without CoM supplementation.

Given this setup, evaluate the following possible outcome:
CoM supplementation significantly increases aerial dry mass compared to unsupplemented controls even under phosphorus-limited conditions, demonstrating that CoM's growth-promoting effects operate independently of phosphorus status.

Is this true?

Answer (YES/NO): NO